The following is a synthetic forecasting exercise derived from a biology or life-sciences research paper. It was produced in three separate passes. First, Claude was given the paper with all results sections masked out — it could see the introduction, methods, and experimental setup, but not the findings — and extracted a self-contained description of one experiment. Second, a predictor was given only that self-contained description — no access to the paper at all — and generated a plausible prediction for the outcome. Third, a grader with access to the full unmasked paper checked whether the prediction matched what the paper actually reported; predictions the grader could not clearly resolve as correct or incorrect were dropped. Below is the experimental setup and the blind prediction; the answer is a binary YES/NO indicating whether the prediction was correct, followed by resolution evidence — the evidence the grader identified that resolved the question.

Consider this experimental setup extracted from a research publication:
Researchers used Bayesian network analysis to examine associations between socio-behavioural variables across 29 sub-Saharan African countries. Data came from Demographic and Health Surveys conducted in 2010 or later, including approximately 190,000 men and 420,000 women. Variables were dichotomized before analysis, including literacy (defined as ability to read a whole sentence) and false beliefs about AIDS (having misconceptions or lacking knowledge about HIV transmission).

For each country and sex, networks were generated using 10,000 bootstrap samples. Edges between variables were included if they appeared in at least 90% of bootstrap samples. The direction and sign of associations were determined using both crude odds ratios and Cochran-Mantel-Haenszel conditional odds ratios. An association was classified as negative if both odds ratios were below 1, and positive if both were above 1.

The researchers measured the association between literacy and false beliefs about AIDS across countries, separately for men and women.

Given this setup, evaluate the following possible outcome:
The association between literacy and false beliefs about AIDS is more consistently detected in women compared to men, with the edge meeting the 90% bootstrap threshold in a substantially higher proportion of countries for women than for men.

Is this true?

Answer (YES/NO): NO